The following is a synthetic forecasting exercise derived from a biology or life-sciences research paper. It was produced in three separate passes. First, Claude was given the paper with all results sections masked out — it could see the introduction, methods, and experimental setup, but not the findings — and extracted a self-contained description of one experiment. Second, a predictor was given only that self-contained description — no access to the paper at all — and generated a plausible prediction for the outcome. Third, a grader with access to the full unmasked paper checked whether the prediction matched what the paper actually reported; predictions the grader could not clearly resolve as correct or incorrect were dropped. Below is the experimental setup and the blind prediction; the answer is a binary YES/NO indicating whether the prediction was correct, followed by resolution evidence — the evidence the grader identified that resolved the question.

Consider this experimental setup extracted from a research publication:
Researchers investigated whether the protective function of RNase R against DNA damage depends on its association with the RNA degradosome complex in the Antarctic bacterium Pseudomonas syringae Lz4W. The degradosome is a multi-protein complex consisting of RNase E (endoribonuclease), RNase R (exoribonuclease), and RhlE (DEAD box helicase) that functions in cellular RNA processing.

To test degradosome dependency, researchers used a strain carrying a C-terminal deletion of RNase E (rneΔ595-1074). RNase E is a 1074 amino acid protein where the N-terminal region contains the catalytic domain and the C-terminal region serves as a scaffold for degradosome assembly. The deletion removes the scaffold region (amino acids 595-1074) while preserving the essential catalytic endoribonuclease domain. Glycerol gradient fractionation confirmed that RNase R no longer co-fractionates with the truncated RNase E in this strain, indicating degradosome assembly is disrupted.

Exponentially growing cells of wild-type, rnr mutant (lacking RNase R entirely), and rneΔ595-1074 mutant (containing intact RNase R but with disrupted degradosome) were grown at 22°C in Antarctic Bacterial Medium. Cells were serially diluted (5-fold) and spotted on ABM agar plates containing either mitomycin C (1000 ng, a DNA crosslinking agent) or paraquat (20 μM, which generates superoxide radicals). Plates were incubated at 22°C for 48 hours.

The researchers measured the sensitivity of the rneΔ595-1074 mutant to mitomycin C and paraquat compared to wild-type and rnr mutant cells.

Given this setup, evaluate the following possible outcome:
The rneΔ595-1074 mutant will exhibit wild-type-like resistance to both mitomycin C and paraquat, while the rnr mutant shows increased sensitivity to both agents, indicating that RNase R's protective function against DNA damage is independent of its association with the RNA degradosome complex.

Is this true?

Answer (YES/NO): YES